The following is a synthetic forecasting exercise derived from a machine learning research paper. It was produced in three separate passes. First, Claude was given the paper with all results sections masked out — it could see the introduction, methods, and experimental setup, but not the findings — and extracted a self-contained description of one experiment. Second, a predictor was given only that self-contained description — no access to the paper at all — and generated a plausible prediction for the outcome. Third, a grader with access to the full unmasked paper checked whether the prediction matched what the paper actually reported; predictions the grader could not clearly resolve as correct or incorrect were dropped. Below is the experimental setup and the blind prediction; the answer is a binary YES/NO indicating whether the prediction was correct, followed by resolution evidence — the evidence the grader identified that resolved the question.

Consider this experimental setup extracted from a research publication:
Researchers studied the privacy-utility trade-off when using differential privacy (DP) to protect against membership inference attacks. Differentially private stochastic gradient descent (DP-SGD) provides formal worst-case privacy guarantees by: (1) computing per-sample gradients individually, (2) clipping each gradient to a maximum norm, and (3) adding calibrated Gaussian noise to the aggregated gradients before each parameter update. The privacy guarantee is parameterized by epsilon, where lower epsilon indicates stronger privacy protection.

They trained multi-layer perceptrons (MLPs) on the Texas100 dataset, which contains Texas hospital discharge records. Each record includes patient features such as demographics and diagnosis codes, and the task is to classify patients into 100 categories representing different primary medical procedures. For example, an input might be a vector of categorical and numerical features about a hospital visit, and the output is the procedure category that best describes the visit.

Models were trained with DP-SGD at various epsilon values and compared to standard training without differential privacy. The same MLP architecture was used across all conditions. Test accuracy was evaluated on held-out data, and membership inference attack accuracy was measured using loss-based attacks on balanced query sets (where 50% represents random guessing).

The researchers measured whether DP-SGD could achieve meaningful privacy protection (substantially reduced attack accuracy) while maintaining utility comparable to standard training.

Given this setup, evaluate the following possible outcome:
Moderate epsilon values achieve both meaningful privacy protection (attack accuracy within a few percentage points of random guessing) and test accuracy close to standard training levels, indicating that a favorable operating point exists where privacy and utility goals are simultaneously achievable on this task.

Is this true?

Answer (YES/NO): NO